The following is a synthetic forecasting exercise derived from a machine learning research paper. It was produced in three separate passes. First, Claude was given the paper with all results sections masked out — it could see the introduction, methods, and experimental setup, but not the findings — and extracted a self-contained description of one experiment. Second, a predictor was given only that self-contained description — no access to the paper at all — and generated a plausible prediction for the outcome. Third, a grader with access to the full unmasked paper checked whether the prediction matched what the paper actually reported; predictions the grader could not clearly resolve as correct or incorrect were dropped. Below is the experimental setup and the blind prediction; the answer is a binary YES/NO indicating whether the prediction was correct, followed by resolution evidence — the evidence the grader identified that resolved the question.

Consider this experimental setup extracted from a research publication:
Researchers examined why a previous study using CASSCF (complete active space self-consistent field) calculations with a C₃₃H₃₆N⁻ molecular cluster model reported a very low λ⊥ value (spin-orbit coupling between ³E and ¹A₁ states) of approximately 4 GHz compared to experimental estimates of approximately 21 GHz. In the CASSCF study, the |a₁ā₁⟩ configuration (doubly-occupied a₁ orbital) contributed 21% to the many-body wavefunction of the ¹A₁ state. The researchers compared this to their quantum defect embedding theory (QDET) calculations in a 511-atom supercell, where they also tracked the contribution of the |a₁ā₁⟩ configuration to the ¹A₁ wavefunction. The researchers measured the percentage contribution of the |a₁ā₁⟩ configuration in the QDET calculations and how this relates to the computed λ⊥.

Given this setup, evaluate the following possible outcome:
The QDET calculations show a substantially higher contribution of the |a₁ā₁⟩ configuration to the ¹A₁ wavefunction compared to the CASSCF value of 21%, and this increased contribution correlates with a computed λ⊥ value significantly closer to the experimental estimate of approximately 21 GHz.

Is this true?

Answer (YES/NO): NO